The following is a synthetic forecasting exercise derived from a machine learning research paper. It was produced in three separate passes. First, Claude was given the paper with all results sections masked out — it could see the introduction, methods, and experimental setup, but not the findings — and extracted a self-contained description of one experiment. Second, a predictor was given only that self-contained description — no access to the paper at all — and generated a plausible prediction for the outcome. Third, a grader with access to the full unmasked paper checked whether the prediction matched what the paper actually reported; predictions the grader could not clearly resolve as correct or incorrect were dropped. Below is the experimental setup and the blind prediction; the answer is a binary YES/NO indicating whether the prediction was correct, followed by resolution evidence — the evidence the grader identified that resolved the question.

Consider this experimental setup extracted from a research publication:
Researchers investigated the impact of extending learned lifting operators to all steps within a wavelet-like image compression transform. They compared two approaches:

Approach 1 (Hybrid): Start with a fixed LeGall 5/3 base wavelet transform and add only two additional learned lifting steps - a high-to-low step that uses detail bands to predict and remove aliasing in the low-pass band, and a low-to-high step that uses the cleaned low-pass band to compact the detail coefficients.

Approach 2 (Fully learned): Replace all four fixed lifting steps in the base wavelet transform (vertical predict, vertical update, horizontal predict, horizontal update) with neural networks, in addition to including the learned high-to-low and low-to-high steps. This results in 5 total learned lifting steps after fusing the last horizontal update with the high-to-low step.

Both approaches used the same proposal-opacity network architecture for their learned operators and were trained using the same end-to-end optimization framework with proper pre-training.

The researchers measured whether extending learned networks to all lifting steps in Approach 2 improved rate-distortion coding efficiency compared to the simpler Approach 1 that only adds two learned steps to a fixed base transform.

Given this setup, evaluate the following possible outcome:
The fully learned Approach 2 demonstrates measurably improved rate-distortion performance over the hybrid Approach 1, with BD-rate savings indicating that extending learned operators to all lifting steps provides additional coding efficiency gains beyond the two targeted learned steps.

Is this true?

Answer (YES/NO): YES